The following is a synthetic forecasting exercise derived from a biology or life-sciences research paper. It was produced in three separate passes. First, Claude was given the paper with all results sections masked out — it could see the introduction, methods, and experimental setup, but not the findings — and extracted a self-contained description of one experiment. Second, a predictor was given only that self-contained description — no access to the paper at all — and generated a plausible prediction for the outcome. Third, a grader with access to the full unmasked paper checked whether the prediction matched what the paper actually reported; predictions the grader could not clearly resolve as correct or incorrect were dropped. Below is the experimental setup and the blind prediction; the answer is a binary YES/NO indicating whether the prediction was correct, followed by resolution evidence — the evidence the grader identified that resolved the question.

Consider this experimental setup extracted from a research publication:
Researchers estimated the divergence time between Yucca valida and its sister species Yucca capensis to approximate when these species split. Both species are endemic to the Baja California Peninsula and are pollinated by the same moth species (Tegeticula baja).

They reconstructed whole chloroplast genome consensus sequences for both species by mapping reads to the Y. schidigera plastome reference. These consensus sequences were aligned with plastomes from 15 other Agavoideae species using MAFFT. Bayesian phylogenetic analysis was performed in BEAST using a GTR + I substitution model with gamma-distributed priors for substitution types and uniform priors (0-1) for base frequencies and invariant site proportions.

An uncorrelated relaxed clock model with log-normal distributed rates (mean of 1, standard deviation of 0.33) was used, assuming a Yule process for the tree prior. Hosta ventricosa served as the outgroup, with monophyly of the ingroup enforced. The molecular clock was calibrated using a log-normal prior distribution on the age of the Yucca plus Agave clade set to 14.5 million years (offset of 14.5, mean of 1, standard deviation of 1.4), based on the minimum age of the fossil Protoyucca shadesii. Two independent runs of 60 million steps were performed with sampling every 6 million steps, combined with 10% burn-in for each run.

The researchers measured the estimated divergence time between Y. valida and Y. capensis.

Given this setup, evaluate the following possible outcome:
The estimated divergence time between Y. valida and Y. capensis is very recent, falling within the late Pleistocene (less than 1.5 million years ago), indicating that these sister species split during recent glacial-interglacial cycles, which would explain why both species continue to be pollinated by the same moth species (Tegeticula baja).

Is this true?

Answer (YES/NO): NO